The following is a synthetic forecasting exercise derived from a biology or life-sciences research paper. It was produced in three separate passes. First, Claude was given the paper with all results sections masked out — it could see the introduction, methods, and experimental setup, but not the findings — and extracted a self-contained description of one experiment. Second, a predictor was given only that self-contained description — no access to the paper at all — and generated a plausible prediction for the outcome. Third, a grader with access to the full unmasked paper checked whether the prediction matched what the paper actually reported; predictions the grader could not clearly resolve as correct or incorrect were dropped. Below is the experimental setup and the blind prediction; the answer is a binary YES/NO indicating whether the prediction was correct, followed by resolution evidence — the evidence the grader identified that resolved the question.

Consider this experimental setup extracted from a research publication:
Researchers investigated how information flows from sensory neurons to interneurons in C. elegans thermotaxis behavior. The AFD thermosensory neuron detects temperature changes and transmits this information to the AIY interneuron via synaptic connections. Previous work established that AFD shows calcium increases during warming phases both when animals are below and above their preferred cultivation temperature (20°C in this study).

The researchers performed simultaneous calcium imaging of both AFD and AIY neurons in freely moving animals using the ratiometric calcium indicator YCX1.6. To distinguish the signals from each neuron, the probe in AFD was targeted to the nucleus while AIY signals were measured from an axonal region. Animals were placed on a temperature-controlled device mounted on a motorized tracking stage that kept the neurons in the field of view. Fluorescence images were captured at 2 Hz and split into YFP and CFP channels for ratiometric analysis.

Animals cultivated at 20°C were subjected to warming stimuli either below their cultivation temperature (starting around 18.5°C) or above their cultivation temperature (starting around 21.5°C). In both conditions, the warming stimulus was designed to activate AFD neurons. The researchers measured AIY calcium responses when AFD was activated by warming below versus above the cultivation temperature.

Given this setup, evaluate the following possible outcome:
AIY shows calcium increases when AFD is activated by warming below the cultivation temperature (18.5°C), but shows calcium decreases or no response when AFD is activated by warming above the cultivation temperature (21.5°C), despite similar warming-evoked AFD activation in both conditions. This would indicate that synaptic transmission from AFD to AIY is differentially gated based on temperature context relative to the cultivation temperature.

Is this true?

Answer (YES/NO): YES